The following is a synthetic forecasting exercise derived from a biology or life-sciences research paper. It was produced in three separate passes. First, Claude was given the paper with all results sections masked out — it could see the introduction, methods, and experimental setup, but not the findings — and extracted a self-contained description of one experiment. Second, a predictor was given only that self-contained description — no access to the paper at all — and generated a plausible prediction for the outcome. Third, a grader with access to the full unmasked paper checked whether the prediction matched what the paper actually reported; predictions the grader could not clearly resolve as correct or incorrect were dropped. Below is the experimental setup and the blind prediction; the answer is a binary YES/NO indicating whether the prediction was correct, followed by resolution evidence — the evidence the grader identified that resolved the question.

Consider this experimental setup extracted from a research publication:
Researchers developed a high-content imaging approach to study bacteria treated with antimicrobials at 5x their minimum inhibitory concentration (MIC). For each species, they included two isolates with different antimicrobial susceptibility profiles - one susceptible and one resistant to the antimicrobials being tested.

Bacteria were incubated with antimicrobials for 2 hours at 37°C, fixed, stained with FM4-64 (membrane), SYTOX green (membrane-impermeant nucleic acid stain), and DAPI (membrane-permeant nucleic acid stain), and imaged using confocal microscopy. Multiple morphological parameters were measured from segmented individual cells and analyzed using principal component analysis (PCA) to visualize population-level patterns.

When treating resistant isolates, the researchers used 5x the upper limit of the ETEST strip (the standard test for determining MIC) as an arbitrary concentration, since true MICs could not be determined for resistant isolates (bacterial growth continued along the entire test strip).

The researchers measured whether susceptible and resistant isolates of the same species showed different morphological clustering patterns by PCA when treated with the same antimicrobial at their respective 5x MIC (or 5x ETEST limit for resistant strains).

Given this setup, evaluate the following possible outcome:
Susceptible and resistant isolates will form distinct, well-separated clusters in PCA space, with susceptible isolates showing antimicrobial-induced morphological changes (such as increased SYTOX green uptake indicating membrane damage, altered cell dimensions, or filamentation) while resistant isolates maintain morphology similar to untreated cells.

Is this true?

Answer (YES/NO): YES